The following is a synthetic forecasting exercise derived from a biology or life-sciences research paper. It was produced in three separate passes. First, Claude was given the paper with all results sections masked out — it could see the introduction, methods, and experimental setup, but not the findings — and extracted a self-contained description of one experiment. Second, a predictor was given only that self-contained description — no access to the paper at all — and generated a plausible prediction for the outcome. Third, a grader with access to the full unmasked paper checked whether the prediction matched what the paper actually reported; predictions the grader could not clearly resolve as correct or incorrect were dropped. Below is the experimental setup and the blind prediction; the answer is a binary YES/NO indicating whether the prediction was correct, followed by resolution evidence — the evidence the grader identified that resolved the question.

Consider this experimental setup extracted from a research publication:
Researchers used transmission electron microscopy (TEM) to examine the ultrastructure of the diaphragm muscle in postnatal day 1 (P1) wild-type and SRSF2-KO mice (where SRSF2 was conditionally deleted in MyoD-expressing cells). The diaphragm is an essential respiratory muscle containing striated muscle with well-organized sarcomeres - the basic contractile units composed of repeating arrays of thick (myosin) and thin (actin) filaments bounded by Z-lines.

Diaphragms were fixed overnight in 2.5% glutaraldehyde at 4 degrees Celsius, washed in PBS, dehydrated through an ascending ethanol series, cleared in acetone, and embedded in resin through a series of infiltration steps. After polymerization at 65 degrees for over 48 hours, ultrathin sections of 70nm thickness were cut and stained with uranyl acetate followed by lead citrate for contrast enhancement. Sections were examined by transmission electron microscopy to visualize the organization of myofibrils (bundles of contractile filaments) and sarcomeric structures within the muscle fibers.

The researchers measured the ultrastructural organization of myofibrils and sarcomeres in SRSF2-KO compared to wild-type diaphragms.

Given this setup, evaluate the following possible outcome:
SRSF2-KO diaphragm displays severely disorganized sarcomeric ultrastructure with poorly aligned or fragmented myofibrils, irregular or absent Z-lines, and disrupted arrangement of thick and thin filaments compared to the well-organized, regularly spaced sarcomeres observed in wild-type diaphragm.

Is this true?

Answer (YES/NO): YES